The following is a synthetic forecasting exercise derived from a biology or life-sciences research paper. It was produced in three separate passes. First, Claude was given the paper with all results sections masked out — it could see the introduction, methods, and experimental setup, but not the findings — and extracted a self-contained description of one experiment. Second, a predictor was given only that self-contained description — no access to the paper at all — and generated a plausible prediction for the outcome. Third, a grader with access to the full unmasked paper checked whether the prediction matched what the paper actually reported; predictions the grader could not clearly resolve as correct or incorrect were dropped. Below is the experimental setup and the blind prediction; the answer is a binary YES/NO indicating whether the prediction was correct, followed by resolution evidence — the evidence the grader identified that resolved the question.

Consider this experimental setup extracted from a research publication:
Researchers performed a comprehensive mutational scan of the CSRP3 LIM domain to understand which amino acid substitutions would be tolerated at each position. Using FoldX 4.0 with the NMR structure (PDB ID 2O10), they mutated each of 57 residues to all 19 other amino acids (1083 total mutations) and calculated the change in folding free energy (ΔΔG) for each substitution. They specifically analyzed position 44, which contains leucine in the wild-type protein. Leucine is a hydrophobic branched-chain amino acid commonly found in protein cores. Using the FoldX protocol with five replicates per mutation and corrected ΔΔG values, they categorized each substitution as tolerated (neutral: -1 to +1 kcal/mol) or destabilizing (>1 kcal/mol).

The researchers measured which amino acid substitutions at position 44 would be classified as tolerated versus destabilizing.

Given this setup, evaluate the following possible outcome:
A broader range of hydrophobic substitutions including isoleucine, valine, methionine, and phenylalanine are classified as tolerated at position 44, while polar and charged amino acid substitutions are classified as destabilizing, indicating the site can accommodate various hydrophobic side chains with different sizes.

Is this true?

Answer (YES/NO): NO